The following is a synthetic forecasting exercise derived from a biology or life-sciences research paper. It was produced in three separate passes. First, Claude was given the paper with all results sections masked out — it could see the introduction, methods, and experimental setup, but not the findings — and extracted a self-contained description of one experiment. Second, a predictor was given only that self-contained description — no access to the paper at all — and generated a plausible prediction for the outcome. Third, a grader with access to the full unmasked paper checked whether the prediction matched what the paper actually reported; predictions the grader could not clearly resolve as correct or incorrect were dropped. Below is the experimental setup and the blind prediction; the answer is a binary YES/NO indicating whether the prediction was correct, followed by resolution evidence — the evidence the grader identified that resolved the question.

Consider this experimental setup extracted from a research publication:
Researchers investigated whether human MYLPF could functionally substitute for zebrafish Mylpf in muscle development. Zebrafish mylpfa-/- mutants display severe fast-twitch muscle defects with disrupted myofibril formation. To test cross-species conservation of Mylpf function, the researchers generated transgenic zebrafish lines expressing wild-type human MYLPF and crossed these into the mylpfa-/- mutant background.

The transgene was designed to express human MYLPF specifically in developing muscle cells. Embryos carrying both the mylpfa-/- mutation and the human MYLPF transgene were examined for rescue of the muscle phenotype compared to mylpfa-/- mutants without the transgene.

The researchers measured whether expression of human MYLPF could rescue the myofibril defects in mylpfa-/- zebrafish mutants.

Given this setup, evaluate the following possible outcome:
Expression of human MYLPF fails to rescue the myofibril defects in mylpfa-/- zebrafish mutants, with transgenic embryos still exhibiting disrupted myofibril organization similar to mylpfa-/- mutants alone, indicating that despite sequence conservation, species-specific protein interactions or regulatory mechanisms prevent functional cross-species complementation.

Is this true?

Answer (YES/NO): NO